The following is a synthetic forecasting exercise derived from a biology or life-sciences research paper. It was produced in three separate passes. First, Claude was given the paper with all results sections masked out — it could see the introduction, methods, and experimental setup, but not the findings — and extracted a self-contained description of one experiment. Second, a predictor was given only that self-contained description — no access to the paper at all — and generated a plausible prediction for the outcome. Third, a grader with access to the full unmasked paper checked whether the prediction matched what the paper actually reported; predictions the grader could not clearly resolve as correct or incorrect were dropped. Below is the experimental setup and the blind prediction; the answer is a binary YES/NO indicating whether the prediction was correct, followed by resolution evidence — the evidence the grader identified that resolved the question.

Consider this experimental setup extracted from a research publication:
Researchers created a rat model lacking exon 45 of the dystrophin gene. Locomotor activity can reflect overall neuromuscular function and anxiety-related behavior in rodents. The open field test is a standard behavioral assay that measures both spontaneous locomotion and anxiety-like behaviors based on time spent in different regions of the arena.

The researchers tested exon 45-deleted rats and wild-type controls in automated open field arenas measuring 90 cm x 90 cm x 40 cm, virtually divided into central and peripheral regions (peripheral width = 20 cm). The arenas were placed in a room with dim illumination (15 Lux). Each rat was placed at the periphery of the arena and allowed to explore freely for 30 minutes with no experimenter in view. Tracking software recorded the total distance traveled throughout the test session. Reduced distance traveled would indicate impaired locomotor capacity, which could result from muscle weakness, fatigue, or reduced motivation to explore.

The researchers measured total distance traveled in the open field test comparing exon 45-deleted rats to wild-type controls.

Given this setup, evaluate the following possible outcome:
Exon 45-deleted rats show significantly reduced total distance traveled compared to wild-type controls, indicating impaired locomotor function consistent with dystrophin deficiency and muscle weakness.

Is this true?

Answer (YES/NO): YES